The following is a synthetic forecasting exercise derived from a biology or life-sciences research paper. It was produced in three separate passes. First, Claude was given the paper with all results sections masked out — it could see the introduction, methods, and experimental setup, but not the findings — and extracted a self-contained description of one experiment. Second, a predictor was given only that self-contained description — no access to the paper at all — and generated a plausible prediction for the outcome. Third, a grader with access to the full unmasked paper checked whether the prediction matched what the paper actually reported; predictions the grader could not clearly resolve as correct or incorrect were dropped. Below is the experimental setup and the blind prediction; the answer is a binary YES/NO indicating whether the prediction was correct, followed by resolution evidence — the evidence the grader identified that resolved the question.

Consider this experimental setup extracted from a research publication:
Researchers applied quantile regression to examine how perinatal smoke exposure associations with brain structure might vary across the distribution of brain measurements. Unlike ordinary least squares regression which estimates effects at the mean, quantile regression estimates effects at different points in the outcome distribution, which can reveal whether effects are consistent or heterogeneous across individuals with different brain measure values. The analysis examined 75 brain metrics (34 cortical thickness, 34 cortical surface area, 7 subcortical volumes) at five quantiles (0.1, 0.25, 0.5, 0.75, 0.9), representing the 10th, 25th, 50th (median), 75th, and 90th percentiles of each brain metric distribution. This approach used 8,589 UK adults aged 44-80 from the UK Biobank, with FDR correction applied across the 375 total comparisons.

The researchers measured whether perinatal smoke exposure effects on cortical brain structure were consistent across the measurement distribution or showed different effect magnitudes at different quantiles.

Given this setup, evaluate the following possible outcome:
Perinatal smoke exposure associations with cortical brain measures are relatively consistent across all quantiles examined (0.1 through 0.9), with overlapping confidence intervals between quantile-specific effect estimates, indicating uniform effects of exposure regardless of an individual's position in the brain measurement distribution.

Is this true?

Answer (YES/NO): NO